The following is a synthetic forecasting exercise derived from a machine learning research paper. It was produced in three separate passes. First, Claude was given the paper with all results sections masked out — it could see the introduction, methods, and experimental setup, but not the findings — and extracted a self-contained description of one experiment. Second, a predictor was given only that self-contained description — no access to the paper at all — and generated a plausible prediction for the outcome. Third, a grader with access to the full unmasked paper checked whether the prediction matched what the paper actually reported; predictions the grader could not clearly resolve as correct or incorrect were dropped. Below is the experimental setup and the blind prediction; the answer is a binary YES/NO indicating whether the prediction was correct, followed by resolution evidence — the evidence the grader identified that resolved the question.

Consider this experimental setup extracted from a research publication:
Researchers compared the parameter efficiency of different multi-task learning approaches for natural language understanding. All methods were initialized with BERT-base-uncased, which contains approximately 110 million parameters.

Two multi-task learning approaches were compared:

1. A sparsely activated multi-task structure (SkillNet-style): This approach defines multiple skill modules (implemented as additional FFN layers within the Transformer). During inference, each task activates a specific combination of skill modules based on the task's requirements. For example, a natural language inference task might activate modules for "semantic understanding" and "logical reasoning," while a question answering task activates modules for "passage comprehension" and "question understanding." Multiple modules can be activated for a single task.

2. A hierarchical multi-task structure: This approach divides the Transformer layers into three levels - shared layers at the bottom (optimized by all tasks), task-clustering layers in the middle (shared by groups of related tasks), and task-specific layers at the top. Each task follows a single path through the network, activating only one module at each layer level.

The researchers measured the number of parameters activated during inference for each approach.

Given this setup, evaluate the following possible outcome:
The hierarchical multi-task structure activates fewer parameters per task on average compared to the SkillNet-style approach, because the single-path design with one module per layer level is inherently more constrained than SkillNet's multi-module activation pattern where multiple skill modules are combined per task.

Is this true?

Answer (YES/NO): YES